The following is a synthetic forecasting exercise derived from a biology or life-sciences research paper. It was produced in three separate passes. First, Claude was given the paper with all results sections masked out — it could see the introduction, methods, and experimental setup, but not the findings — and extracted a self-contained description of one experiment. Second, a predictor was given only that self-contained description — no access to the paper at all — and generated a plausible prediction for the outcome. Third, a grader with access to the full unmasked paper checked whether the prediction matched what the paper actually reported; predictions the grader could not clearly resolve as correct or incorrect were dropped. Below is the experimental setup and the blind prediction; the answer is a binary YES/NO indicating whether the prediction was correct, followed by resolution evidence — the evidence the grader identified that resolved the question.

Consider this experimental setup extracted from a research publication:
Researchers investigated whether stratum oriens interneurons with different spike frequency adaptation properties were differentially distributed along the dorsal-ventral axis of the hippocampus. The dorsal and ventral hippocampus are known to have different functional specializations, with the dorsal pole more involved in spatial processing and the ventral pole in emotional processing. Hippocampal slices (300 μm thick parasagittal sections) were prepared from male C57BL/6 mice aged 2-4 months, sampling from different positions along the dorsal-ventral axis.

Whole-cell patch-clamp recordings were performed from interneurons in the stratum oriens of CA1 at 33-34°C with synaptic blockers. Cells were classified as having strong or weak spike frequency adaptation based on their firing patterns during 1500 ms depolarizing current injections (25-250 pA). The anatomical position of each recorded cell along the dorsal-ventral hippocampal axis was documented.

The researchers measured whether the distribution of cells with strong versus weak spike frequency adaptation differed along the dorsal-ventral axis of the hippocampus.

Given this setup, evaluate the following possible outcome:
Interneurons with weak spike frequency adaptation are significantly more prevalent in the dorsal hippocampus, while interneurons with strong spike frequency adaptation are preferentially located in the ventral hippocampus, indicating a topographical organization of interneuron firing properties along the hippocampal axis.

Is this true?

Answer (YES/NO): NO